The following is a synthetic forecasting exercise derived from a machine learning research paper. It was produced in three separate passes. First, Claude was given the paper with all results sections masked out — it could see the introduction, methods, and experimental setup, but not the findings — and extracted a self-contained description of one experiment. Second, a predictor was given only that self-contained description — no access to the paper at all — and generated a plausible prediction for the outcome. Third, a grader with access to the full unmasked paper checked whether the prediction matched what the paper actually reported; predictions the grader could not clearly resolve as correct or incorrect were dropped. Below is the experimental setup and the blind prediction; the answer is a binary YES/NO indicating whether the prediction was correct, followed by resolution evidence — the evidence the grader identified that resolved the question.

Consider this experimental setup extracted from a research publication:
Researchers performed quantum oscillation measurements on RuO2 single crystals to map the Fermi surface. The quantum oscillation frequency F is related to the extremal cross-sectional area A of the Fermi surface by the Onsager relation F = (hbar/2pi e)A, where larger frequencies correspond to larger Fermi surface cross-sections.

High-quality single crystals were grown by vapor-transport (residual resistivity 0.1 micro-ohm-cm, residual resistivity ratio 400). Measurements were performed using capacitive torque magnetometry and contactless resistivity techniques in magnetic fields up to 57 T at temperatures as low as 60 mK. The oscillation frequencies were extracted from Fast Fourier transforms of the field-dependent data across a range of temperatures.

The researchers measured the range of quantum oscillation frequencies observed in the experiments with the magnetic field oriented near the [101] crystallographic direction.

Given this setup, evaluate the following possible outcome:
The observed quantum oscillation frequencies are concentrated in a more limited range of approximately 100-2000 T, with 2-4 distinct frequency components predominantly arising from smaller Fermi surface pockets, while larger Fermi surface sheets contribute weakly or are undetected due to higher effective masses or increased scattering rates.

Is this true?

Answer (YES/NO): NO